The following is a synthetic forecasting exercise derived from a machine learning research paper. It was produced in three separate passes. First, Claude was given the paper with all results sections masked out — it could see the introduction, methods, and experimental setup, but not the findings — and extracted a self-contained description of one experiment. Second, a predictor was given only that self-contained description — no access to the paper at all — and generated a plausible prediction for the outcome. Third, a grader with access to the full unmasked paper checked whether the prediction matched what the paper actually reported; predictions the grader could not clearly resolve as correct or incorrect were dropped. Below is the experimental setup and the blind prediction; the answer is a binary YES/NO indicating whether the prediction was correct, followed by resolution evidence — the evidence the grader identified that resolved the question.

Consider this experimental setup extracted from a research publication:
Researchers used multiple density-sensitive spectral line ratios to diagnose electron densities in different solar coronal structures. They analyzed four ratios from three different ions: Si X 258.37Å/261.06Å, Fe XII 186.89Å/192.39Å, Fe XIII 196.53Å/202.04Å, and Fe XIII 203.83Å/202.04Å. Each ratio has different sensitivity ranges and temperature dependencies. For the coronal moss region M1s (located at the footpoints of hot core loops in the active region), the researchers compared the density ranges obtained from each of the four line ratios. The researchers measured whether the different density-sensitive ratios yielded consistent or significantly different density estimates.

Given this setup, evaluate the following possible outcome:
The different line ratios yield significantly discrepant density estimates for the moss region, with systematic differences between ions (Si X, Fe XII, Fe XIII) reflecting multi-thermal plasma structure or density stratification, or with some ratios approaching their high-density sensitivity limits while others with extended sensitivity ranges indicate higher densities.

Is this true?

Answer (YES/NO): NO